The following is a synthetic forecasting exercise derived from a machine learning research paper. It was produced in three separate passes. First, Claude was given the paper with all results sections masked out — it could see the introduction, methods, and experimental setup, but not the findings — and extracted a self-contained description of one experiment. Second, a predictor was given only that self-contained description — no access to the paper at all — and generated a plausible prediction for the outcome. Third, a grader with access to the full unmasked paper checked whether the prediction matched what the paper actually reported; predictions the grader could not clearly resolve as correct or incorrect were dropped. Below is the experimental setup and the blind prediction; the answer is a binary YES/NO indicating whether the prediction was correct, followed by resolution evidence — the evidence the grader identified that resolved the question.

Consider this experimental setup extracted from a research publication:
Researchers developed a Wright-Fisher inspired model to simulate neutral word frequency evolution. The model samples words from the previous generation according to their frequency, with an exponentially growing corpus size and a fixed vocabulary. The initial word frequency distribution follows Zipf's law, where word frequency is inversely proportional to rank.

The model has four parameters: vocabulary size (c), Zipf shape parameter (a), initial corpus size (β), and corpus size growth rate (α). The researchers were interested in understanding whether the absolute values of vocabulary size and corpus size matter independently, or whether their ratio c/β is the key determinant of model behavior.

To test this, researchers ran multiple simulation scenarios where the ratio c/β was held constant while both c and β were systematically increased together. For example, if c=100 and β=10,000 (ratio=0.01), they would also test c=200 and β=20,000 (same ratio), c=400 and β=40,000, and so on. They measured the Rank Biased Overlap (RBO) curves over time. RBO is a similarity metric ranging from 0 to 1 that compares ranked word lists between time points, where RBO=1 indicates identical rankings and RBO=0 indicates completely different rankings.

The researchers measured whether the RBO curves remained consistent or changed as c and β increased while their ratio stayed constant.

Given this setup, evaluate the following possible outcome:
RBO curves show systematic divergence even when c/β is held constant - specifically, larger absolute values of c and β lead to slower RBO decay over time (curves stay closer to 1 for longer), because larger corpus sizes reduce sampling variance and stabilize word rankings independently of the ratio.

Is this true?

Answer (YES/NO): NO